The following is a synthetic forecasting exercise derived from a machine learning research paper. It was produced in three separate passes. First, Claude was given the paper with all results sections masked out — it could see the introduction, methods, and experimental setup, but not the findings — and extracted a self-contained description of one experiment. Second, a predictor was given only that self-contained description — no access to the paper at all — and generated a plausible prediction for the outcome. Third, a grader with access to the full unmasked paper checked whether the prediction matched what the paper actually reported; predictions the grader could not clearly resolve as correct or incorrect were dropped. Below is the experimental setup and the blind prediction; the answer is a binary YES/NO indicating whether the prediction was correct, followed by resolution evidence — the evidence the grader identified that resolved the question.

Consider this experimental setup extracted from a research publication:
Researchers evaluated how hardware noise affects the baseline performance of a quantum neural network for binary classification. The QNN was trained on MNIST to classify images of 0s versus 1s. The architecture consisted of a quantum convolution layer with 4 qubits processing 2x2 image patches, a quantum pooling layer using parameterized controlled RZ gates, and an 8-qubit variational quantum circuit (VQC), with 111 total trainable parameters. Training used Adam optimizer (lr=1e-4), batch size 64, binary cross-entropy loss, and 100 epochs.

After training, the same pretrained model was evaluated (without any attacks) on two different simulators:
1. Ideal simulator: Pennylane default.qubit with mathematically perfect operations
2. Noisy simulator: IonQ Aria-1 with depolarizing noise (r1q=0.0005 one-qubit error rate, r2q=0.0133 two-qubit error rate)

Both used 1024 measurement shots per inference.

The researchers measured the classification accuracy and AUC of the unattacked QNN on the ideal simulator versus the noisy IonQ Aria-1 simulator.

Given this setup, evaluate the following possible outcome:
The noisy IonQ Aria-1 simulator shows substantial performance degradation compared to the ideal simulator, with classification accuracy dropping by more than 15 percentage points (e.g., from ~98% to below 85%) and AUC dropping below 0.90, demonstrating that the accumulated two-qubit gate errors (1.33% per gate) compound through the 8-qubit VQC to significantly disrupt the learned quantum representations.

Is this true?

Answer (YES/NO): NO